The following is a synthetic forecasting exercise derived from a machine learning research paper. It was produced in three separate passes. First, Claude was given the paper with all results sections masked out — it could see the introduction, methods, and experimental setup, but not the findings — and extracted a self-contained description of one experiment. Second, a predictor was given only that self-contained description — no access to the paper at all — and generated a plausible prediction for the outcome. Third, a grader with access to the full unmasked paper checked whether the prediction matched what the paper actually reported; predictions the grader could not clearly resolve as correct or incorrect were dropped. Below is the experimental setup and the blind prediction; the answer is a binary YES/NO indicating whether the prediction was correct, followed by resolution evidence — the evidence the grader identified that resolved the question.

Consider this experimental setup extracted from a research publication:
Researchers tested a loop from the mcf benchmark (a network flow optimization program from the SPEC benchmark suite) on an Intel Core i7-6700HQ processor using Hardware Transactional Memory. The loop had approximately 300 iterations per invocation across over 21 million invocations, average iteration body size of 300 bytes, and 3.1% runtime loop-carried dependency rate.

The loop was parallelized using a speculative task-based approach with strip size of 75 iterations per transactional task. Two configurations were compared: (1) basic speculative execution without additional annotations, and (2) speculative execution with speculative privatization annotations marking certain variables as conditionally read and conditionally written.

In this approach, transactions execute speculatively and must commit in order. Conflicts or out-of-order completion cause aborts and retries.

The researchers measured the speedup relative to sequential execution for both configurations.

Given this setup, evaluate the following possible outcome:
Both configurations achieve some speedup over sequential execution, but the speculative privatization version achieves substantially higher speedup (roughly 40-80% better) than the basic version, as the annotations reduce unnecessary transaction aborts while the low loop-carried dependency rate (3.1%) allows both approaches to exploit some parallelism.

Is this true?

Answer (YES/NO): NO